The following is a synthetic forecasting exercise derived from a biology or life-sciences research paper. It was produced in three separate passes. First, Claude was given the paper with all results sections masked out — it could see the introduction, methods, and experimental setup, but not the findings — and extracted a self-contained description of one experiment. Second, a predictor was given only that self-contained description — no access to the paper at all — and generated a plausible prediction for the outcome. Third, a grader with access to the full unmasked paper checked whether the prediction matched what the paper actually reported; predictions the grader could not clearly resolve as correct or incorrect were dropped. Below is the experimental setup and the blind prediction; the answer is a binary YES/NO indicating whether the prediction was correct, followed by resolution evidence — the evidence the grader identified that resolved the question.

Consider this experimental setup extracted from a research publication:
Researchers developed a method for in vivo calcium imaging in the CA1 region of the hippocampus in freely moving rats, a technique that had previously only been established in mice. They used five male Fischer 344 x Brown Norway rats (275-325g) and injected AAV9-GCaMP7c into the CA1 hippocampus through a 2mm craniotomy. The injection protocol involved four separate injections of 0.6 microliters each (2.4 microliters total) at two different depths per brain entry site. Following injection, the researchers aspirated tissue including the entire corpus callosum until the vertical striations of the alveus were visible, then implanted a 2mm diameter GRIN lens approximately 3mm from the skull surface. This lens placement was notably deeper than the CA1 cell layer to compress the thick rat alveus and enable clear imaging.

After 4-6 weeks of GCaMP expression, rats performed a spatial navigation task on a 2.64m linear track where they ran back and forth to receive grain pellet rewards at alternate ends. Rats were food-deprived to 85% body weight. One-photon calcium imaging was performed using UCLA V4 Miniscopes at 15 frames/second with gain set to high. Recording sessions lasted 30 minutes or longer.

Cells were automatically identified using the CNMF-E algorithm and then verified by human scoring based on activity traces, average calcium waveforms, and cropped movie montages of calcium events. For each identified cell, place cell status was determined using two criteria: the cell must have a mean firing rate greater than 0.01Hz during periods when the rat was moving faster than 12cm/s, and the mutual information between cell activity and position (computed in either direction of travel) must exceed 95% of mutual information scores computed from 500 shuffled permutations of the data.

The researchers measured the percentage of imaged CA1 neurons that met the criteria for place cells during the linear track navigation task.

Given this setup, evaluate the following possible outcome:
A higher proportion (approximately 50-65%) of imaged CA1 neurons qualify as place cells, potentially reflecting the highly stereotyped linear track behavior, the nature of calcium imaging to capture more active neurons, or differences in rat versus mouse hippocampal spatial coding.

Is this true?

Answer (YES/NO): NO